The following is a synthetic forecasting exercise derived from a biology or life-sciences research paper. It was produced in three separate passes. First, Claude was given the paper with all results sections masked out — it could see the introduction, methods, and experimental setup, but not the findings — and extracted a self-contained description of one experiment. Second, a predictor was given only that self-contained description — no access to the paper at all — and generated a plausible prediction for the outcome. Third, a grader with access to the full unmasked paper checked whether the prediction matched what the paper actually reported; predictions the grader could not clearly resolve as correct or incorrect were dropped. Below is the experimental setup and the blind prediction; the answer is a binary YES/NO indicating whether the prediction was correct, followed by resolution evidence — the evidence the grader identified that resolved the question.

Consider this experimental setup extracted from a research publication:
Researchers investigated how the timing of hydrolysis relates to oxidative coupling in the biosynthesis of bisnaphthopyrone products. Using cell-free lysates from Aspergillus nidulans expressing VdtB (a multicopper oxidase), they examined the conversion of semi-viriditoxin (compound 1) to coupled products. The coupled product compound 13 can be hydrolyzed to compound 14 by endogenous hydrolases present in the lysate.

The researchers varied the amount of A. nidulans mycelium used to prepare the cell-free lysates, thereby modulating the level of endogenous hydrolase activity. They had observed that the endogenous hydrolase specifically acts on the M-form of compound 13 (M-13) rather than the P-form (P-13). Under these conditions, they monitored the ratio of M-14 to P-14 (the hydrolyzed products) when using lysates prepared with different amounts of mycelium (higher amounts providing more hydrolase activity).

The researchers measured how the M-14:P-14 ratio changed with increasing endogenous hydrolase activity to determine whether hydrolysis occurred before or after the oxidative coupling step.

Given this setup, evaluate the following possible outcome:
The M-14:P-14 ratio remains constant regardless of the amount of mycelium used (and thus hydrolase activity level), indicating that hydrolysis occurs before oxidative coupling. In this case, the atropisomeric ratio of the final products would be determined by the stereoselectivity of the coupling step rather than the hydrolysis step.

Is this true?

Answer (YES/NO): NO